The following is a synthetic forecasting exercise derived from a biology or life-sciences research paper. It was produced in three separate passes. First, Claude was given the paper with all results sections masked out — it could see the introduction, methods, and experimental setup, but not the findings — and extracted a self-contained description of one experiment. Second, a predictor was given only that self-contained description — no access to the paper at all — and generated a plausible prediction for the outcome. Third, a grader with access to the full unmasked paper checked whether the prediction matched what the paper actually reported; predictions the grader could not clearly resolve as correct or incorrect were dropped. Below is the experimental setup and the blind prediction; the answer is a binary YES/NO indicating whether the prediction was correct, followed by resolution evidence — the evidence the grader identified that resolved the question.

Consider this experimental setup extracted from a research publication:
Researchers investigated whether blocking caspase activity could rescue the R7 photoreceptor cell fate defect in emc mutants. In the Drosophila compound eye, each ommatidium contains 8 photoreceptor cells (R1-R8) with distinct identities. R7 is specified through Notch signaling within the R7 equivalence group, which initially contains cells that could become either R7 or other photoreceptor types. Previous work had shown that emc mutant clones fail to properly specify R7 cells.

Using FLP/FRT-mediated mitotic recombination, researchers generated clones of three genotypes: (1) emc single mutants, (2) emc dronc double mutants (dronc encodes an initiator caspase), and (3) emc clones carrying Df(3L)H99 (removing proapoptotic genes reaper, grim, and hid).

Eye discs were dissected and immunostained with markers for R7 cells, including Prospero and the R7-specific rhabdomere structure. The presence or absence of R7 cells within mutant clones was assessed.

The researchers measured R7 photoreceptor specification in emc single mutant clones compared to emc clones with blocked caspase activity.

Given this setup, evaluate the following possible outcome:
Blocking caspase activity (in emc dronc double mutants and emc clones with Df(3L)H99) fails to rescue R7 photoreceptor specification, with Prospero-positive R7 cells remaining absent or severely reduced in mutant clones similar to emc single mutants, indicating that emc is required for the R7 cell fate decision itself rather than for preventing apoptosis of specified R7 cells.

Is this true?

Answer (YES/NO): NO